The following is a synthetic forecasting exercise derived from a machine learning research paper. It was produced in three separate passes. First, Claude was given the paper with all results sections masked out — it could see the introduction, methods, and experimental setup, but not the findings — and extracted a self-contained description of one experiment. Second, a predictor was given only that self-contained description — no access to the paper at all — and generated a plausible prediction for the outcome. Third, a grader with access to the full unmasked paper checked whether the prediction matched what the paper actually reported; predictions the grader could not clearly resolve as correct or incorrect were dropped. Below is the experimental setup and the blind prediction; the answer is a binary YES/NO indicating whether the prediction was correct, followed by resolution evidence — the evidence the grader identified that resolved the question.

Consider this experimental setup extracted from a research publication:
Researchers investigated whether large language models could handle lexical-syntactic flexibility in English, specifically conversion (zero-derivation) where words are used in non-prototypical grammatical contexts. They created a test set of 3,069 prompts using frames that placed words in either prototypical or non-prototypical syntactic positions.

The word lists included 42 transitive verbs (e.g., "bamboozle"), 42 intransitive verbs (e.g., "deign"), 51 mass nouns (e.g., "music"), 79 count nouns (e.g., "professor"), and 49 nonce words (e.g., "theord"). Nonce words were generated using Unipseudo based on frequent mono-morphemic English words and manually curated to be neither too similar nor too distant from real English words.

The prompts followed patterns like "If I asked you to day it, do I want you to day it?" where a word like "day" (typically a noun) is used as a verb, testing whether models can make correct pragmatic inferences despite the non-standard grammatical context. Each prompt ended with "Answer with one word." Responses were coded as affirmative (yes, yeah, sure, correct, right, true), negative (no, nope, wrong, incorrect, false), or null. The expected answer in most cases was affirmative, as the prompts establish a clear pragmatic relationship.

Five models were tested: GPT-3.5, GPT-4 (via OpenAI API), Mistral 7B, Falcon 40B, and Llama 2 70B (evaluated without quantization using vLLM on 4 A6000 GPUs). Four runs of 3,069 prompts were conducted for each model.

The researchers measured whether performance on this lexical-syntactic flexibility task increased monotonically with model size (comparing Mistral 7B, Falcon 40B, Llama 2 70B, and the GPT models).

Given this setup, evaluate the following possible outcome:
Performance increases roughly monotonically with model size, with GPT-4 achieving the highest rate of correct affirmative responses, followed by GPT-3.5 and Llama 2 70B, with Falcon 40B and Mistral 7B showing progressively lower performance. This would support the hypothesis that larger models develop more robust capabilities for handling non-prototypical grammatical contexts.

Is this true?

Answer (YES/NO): NO